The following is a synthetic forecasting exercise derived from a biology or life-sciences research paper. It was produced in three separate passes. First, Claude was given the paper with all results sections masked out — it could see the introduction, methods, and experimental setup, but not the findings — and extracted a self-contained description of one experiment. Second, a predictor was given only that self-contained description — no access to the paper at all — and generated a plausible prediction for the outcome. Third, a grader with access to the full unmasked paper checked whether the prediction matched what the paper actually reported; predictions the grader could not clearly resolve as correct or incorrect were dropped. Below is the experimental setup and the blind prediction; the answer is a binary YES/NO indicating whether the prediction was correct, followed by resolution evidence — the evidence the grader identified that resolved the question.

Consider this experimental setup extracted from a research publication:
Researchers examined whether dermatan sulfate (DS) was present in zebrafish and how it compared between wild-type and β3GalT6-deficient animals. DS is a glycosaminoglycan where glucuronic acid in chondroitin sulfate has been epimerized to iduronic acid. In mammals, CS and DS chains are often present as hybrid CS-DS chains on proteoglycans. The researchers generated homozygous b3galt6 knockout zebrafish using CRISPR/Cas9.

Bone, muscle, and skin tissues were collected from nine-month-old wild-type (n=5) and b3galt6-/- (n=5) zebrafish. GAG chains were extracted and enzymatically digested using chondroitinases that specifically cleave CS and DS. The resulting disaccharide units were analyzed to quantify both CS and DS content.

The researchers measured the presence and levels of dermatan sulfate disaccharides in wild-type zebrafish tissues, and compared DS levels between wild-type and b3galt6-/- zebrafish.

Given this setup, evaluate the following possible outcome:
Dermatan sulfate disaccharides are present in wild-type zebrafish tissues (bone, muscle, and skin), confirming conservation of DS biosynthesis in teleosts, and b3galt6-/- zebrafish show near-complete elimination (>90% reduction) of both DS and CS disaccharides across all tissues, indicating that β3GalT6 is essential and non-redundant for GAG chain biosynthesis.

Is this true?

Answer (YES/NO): NO